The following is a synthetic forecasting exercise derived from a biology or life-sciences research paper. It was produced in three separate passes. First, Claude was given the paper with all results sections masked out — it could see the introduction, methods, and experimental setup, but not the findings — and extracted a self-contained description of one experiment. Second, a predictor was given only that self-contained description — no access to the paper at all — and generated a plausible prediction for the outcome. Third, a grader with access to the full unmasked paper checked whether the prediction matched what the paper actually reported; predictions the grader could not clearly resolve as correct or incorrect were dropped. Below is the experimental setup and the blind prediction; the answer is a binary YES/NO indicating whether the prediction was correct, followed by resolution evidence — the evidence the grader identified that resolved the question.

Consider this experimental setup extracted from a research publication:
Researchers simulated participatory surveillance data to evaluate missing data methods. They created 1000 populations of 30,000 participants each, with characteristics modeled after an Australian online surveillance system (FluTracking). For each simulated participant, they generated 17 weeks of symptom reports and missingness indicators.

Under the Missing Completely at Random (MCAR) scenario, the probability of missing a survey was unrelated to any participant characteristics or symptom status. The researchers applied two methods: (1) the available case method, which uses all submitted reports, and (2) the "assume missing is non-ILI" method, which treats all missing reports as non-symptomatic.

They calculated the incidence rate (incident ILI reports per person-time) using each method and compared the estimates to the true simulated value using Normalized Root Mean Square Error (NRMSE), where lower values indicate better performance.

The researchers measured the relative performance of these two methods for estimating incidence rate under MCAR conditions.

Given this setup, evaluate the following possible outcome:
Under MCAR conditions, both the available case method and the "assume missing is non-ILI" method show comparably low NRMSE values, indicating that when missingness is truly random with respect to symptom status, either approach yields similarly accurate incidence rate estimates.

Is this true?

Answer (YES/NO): NO